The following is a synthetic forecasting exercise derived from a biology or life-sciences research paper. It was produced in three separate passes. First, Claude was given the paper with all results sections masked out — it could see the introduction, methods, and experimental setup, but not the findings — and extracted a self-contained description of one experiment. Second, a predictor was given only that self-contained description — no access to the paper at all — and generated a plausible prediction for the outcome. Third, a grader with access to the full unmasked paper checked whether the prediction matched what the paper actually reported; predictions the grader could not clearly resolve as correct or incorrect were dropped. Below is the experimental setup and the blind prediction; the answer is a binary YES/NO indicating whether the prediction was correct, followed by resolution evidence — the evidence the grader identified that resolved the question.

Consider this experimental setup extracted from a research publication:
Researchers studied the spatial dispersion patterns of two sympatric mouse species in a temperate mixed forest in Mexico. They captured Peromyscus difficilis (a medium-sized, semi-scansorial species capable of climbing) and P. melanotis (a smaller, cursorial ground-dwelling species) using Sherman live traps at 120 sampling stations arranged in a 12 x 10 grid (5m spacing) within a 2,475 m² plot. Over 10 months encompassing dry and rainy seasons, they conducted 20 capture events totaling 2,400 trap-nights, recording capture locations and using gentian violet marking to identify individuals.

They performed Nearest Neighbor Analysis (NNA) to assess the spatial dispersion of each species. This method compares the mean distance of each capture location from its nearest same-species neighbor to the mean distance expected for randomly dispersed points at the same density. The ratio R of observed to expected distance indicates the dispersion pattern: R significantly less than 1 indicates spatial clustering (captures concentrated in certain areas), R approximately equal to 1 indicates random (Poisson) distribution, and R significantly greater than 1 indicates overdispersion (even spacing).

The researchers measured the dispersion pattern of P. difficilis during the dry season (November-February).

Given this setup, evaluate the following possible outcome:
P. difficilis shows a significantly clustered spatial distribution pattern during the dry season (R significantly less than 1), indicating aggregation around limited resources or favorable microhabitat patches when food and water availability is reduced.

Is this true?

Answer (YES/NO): YES